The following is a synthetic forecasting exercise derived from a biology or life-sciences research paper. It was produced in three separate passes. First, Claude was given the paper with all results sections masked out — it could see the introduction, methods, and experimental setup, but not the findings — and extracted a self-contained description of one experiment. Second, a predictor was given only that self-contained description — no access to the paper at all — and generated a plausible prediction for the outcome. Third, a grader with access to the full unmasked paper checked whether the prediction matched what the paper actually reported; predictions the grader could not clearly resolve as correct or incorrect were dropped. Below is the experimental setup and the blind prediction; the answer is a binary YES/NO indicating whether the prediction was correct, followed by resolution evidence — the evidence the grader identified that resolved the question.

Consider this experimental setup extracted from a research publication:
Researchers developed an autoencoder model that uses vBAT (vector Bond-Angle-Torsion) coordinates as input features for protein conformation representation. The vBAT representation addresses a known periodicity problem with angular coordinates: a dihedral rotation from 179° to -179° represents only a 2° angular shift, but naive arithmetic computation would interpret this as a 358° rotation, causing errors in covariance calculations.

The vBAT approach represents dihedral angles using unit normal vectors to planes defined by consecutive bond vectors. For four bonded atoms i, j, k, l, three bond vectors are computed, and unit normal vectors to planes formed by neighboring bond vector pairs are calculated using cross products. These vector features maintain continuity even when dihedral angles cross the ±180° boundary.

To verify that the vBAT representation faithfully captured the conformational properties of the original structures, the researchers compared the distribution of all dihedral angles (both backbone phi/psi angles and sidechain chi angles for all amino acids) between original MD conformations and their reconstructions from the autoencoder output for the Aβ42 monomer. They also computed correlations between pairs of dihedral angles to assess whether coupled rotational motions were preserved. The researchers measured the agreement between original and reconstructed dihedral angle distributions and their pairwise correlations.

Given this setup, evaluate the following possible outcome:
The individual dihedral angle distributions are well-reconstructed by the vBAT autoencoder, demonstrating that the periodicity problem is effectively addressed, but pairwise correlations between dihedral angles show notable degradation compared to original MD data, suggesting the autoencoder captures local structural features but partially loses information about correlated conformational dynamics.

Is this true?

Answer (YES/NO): NO